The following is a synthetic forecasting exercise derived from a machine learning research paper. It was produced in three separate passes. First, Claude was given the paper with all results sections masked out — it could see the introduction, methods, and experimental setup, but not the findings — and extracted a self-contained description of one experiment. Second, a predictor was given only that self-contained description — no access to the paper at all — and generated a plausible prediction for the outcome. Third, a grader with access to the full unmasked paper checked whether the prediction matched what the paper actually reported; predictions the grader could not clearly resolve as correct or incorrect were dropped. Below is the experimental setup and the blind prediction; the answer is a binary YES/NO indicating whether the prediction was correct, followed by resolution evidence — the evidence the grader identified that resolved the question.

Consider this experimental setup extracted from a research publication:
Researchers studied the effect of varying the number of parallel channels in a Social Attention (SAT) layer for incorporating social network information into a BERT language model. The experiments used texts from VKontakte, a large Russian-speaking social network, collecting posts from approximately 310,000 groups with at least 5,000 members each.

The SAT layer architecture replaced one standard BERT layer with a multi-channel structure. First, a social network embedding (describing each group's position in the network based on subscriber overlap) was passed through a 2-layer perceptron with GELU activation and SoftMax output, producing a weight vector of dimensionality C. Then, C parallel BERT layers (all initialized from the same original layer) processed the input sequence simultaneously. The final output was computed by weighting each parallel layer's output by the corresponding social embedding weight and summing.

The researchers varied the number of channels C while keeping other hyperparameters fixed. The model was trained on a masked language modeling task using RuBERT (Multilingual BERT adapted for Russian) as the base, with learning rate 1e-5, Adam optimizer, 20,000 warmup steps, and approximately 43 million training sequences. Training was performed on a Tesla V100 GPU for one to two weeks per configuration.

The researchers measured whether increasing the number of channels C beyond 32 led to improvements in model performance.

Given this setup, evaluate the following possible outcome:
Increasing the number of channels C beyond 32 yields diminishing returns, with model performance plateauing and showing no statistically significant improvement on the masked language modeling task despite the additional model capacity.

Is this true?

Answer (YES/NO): YES